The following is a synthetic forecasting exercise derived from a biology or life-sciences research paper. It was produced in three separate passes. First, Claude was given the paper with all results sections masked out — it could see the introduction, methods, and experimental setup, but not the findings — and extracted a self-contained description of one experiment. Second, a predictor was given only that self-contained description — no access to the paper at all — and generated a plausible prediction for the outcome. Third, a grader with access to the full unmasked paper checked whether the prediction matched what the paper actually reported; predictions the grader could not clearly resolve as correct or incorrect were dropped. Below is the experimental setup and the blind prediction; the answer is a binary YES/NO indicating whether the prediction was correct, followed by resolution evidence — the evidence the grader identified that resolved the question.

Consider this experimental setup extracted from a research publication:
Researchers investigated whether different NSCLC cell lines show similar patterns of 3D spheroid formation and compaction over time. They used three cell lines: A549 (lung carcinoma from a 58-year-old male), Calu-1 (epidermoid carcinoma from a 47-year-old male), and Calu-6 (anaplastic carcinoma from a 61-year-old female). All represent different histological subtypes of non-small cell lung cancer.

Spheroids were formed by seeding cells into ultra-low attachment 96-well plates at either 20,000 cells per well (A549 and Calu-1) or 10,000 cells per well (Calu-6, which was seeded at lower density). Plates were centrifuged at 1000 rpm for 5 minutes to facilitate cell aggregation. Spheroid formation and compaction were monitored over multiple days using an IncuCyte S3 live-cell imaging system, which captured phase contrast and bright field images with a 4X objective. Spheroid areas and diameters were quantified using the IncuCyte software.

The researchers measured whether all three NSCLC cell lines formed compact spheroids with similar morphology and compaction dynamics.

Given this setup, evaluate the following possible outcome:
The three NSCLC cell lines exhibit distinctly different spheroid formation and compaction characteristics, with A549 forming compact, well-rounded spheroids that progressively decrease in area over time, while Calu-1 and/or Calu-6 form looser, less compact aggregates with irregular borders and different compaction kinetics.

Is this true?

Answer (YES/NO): NO